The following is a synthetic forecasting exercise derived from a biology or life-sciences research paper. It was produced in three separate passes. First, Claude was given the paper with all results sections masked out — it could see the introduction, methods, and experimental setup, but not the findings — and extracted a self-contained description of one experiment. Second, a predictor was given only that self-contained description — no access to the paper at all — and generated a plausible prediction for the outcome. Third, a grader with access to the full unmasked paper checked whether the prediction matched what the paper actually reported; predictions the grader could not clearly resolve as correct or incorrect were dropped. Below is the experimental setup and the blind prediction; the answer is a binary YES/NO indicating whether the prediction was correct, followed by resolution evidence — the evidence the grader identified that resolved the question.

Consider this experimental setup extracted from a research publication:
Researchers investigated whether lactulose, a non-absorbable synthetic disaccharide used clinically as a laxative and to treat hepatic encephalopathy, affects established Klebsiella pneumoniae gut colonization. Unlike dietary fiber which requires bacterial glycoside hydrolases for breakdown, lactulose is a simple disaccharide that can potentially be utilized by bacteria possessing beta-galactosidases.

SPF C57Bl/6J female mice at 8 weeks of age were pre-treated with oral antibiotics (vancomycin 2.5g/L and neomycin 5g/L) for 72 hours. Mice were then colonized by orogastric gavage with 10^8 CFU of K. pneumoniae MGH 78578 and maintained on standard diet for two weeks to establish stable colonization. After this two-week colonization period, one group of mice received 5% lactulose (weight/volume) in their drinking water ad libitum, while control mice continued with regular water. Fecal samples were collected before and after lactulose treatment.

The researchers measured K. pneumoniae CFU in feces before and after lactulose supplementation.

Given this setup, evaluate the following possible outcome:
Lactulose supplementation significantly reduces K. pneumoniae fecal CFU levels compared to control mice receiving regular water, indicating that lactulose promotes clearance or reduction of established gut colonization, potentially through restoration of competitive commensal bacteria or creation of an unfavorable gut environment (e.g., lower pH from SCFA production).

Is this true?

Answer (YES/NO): NO